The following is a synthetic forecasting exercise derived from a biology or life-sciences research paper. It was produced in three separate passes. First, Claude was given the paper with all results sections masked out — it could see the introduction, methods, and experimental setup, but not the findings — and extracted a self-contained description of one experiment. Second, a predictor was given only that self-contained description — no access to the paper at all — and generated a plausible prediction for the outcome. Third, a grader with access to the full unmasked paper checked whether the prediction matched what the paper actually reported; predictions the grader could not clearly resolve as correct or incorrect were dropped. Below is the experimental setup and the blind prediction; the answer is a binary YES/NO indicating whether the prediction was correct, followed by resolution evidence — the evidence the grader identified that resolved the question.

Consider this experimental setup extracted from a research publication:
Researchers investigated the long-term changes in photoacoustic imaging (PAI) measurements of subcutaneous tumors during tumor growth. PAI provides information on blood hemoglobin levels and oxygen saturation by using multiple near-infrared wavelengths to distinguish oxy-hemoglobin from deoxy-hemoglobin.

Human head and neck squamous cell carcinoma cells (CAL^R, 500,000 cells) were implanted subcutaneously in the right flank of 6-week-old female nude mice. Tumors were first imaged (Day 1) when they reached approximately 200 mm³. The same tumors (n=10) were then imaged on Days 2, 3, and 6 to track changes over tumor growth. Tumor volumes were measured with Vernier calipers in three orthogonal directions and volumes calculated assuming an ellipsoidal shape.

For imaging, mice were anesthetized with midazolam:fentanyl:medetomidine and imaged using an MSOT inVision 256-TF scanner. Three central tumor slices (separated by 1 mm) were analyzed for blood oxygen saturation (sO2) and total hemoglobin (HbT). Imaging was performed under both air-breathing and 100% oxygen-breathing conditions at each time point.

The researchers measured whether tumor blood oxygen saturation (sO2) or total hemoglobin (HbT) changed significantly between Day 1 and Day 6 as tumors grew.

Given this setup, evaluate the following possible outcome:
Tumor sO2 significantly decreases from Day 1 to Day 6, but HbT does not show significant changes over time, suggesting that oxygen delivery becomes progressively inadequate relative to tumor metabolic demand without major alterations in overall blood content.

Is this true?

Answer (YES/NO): NO